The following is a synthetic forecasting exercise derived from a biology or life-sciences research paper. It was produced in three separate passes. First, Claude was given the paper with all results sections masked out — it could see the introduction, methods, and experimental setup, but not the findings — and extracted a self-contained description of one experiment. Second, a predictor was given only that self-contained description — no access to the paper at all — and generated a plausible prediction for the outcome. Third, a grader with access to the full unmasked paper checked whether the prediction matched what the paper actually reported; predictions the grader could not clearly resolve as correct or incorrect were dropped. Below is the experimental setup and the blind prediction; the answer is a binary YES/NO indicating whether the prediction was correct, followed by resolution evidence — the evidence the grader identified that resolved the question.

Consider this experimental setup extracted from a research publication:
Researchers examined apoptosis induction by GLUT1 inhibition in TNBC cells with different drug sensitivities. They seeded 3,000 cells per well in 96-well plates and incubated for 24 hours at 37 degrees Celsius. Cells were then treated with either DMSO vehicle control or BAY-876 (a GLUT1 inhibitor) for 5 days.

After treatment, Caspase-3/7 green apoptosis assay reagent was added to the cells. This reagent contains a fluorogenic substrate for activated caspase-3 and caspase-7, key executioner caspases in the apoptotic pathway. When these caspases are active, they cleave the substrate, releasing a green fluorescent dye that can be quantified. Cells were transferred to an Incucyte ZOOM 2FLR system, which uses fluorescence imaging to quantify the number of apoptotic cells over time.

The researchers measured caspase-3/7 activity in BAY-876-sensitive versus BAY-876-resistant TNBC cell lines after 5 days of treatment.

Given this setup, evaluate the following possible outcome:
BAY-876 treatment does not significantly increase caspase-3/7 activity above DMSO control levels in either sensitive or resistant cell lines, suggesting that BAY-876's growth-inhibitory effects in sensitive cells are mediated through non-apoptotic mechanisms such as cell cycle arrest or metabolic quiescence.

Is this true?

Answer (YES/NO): NO